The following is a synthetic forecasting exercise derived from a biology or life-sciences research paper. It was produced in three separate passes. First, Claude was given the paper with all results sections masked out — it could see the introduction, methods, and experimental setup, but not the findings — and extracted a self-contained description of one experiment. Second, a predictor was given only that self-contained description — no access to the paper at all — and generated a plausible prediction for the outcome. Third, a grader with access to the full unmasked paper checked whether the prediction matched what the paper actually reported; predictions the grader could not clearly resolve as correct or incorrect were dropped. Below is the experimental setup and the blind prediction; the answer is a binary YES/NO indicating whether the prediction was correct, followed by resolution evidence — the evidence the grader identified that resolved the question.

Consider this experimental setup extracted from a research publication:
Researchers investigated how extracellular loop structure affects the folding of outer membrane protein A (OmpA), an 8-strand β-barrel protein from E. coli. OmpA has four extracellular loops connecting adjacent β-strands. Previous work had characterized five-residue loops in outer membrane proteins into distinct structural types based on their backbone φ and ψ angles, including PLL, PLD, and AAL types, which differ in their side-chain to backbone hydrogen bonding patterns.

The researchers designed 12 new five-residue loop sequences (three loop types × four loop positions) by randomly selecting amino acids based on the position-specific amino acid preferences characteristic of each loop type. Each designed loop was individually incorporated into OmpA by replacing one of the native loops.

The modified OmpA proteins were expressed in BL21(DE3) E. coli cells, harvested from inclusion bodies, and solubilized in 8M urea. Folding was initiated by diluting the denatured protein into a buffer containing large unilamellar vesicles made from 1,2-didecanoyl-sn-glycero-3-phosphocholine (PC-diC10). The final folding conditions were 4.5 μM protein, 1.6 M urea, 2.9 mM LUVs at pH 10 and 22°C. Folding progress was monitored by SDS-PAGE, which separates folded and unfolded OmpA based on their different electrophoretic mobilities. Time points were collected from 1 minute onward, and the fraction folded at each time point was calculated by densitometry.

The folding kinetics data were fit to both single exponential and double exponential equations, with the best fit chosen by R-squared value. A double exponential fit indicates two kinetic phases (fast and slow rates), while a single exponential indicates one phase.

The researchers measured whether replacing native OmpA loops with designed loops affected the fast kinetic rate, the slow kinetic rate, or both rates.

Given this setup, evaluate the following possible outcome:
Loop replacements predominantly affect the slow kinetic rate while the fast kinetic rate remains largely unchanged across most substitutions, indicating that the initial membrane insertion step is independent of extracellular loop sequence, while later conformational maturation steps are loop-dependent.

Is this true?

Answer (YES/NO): NO